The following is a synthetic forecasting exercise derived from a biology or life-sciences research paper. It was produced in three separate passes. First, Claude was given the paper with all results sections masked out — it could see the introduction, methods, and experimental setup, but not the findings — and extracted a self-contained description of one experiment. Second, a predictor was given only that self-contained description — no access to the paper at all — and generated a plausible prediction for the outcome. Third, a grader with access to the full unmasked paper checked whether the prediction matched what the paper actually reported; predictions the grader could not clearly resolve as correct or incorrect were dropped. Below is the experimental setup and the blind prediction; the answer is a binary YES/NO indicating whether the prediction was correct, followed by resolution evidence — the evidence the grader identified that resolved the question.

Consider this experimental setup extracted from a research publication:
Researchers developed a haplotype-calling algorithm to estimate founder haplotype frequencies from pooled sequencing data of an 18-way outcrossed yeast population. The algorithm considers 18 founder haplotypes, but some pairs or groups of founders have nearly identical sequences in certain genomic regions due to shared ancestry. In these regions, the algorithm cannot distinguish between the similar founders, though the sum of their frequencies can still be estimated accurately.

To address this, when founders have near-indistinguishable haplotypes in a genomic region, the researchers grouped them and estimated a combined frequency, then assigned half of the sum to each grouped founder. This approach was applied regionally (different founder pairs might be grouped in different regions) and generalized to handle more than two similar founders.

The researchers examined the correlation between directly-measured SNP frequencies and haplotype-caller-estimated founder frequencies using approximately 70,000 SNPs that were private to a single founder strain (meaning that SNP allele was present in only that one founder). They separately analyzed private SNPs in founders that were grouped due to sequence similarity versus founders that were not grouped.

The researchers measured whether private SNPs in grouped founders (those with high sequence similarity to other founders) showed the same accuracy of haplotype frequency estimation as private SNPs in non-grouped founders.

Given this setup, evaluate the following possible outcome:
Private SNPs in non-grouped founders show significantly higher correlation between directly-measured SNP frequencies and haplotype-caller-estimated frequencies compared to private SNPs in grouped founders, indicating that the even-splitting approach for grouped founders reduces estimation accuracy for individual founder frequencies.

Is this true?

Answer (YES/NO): YES